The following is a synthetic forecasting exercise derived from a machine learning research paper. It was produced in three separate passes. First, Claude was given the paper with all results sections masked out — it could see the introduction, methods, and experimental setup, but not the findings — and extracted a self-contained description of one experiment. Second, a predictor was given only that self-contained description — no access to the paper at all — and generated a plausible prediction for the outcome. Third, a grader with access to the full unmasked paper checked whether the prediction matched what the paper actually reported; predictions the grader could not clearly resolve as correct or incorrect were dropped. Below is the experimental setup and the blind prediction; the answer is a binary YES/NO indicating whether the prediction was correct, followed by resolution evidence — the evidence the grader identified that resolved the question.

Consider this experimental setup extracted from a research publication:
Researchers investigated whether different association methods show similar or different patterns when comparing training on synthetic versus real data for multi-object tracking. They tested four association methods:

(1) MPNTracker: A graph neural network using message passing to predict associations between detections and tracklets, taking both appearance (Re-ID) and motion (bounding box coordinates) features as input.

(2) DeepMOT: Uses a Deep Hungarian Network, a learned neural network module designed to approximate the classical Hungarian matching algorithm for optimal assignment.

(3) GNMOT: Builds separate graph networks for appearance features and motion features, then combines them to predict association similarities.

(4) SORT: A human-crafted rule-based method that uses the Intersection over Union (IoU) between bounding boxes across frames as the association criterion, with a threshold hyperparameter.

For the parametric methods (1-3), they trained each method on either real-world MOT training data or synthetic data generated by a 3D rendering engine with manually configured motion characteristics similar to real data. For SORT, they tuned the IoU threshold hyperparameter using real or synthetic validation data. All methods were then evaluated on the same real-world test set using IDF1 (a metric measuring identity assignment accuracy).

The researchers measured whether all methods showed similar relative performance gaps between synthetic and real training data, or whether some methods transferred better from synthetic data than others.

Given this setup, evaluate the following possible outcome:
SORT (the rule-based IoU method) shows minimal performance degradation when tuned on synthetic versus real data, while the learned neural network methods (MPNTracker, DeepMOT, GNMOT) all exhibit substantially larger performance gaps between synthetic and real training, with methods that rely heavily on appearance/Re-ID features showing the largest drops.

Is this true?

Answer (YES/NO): NO